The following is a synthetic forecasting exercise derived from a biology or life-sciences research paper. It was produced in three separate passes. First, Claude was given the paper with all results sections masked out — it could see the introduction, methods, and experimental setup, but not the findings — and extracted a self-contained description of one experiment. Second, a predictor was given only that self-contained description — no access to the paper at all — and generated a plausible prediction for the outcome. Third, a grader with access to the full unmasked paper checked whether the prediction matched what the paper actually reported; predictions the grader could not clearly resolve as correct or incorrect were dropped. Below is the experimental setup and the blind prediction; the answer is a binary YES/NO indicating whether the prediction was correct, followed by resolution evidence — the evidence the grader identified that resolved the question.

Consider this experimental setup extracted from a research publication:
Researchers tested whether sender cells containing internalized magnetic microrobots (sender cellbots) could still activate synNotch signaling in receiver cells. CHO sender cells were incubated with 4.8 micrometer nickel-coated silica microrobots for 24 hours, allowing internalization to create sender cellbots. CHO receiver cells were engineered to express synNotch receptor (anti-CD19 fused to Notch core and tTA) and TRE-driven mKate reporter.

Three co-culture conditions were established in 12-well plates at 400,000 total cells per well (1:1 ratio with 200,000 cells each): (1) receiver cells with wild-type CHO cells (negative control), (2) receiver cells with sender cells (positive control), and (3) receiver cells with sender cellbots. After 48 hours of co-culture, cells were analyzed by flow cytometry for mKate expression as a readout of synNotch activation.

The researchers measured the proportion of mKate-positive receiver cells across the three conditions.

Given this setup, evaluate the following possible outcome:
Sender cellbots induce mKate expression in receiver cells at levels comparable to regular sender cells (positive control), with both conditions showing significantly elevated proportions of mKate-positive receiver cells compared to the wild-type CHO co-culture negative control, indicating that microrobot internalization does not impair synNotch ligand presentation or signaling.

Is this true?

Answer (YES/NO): YES